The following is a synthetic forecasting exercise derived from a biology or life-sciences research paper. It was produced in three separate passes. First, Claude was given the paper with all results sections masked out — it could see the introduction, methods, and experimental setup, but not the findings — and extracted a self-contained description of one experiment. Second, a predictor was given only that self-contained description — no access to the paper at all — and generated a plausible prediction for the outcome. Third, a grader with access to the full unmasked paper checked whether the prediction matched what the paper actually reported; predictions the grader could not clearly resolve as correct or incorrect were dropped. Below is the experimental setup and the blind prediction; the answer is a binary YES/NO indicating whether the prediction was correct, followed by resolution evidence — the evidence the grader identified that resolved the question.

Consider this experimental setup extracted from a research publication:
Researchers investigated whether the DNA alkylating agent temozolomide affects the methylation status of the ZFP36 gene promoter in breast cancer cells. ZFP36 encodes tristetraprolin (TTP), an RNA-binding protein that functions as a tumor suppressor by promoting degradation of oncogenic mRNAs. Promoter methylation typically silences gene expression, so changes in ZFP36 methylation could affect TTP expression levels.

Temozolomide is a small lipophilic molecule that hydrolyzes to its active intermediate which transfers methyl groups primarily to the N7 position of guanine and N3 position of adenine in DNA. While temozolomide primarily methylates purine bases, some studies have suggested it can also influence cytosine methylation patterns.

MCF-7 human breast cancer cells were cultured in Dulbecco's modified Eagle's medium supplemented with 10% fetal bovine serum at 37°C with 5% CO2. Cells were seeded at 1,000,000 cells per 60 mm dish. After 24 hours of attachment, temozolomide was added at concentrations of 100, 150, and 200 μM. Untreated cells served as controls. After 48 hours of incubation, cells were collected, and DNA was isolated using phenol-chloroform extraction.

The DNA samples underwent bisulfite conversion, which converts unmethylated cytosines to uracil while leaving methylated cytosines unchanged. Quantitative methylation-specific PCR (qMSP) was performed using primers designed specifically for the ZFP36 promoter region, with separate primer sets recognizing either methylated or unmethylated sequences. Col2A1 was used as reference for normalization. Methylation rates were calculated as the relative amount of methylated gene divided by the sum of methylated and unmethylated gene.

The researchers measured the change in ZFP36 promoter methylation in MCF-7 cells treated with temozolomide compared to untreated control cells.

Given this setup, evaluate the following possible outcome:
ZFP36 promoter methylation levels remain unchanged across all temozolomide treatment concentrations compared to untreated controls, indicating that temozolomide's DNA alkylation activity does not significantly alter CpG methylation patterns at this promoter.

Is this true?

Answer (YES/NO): NO